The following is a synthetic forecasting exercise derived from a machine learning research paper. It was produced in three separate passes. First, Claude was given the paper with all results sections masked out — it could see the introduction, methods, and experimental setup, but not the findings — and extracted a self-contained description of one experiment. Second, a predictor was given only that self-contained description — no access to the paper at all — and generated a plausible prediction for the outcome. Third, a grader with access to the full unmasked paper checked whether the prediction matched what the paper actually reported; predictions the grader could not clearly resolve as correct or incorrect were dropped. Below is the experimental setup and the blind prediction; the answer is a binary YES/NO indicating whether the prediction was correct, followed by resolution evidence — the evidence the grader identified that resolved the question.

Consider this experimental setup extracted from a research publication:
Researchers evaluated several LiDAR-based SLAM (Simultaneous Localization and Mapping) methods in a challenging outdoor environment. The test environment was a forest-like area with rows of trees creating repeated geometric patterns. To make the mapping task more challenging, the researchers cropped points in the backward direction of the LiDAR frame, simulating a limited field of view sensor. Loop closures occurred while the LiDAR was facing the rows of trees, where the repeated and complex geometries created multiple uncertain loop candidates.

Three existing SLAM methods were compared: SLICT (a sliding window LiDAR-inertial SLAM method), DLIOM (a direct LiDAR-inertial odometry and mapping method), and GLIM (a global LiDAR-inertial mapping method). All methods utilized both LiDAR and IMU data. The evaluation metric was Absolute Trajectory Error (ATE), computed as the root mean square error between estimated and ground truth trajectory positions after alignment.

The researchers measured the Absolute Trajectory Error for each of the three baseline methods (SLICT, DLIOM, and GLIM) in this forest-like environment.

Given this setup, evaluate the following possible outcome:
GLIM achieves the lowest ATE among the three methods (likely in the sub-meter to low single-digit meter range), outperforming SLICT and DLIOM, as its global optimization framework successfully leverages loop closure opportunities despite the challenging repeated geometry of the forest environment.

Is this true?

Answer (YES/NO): NO